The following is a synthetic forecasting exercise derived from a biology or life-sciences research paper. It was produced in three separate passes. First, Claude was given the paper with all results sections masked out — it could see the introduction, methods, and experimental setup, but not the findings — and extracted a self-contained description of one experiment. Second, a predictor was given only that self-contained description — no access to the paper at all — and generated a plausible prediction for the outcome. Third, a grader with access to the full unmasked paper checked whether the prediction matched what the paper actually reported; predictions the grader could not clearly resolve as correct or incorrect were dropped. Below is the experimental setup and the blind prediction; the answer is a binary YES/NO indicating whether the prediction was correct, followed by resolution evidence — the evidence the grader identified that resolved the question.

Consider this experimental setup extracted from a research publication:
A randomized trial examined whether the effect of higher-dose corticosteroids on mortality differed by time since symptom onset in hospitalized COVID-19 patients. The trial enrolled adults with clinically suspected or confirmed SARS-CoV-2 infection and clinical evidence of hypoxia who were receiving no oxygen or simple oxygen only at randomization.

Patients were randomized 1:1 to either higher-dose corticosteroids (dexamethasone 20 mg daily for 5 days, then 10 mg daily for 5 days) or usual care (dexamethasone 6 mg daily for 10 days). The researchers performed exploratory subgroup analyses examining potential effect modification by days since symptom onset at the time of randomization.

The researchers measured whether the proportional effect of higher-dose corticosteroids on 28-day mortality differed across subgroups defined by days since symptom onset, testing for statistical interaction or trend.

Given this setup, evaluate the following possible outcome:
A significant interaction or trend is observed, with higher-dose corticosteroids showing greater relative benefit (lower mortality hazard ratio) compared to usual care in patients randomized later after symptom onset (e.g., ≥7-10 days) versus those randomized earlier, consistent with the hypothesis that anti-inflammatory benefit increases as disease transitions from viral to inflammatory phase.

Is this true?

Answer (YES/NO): NO